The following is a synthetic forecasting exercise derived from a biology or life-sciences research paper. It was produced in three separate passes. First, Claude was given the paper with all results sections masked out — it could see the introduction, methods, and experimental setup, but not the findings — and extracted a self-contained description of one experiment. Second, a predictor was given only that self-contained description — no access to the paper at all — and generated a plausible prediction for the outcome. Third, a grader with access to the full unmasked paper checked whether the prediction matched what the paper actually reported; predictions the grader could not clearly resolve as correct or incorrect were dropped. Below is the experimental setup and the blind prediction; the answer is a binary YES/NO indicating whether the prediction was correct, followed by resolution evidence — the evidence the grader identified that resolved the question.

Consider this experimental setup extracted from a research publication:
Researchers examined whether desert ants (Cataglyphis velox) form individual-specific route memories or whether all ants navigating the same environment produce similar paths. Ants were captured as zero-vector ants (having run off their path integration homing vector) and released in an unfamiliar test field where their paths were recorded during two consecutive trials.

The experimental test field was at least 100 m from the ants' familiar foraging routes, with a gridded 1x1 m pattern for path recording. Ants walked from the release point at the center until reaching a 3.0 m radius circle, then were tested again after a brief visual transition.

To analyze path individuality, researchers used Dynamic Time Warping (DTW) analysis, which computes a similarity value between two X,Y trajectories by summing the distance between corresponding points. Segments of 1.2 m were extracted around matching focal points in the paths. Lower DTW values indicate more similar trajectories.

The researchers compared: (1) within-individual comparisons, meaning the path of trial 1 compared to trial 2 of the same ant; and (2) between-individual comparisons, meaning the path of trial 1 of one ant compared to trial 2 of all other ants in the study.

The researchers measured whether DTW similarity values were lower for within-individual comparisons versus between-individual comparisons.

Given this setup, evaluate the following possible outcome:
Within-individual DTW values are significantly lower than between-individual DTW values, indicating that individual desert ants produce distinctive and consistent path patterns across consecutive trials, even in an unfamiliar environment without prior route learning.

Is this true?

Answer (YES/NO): YES